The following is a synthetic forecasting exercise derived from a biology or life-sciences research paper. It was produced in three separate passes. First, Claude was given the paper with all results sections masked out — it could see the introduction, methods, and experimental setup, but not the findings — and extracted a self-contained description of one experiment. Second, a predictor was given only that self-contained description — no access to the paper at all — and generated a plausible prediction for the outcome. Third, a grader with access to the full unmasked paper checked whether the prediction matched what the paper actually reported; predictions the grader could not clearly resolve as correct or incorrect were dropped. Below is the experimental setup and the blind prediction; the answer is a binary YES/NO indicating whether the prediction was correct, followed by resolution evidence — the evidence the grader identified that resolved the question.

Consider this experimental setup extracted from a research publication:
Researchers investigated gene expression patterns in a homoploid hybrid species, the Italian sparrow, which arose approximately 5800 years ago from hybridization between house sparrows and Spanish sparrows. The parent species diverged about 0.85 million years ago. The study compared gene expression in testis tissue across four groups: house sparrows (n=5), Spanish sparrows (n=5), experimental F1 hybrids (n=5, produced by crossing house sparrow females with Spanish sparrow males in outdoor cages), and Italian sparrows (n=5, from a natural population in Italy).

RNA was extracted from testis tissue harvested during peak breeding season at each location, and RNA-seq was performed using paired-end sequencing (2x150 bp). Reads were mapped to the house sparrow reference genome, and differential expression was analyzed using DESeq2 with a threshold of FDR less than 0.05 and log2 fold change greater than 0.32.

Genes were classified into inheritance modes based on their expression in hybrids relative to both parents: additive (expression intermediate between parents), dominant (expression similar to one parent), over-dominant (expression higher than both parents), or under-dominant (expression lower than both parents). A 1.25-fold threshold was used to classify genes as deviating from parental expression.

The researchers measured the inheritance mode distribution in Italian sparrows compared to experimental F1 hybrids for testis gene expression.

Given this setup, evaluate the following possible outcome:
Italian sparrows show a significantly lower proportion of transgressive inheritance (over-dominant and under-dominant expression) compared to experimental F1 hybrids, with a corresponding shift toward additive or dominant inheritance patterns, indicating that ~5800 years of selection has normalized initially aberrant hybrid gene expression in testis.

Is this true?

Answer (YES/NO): NO